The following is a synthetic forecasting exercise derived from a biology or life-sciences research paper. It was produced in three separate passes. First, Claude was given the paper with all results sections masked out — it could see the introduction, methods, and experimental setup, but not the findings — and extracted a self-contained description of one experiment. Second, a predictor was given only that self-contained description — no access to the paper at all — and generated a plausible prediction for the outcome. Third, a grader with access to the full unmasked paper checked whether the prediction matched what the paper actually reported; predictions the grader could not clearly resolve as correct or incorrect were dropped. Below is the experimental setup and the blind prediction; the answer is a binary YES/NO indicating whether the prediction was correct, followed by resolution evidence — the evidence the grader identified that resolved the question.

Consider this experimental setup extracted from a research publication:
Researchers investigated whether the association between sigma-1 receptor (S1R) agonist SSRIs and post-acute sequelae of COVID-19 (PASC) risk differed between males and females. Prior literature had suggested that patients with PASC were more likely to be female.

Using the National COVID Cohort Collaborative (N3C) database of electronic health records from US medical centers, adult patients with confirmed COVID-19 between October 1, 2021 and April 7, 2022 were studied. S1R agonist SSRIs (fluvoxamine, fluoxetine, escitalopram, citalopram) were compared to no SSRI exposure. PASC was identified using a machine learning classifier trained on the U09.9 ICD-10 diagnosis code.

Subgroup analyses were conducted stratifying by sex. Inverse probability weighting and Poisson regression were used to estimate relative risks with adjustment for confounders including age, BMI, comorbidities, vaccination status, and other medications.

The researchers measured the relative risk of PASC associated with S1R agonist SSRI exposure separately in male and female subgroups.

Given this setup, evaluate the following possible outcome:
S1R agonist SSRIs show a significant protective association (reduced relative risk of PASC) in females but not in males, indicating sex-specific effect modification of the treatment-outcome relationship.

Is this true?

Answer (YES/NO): NO